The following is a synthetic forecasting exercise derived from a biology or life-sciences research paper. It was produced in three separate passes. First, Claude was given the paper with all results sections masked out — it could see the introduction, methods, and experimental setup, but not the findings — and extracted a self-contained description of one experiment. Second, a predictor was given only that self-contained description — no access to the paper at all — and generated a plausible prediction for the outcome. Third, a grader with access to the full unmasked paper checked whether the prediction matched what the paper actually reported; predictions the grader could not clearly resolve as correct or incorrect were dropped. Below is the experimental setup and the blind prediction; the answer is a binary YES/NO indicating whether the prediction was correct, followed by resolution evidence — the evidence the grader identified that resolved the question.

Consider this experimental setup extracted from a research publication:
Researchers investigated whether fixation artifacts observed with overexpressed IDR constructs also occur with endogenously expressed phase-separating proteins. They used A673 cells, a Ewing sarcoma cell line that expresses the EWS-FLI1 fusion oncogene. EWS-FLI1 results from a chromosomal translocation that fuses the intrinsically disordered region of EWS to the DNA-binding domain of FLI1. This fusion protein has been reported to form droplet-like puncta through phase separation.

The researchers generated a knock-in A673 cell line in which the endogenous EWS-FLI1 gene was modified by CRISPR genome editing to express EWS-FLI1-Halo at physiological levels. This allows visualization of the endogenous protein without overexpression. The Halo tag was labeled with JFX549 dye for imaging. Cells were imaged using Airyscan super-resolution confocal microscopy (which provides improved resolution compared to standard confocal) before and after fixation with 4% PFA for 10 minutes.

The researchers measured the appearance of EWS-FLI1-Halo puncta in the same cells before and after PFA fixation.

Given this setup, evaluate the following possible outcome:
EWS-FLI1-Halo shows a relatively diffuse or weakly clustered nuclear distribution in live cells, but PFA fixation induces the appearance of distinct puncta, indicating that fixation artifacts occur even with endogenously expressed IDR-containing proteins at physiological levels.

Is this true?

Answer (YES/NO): NO